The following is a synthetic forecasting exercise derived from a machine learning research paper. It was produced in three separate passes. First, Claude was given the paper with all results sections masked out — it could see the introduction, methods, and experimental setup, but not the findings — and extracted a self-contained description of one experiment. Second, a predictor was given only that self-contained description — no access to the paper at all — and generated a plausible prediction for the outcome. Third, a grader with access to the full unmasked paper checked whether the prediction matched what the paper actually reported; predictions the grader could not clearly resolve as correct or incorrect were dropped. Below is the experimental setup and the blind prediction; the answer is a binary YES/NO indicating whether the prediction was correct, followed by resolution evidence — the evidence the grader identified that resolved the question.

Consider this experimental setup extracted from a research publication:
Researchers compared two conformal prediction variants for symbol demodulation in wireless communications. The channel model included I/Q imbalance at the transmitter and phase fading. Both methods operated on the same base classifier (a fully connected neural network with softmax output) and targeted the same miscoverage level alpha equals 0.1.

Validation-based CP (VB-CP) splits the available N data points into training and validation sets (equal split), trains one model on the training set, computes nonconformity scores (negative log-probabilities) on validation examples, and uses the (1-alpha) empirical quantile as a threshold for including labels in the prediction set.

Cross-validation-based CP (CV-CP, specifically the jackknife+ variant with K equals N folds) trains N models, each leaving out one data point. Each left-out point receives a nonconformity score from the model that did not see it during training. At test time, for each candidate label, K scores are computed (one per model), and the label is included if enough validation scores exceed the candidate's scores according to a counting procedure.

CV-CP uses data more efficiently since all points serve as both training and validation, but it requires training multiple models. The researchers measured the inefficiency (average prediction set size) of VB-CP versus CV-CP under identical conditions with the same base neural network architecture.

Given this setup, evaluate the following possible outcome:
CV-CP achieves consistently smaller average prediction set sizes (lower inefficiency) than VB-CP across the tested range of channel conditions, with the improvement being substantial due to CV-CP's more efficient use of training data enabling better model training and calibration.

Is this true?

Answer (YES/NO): NO